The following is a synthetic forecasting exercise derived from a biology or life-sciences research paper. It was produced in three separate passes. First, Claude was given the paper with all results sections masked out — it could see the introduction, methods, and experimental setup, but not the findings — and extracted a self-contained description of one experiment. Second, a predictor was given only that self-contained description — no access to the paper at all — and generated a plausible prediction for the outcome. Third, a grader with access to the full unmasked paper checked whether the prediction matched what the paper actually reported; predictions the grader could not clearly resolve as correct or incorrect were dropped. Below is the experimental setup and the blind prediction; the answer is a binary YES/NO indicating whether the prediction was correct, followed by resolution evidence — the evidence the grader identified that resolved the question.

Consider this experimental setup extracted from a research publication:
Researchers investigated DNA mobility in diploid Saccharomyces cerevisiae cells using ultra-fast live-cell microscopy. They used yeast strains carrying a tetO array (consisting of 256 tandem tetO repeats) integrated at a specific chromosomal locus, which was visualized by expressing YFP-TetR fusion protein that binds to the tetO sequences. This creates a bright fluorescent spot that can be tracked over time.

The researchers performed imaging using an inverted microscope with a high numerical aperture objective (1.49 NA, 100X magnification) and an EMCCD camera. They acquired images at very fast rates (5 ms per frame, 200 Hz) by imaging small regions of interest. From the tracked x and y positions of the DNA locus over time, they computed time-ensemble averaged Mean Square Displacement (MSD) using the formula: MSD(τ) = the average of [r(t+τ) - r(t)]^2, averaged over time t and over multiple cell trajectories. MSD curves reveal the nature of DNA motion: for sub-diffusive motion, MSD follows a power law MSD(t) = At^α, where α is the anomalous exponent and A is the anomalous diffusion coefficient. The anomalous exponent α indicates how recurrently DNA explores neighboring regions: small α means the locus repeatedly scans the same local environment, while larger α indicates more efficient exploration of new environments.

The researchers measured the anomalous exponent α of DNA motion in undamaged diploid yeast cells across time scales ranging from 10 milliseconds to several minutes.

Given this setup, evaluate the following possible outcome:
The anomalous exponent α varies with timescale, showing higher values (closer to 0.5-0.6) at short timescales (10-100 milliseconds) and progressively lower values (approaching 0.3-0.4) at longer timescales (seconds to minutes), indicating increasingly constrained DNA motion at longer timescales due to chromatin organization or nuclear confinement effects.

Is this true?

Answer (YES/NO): NO